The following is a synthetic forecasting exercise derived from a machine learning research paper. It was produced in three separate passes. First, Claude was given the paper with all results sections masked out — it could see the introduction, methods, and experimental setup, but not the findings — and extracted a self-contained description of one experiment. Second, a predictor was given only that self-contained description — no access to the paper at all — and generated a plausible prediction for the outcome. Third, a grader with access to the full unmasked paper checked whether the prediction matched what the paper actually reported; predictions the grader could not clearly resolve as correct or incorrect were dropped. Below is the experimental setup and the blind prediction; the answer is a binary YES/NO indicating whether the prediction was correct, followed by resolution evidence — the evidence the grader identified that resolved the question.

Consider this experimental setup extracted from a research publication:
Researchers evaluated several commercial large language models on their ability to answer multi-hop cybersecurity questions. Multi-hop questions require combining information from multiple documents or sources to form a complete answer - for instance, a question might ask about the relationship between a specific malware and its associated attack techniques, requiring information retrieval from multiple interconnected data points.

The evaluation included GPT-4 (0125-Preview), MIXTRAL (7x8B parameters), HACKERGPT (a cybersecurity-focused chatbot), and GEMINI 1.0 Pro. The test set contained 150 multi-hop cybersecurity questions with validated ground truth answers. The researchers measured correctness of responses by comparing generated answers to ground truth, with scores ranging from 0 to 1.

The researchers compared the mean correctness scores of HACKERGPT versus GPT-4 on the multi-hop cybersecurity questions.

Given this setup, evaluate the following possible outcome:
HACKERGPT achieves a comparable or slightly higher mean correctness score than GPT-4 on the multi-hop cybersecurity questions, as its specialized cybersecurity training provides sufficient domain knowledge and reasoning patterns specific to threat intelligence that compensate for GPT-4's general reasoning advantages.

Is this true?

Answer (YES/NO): NO